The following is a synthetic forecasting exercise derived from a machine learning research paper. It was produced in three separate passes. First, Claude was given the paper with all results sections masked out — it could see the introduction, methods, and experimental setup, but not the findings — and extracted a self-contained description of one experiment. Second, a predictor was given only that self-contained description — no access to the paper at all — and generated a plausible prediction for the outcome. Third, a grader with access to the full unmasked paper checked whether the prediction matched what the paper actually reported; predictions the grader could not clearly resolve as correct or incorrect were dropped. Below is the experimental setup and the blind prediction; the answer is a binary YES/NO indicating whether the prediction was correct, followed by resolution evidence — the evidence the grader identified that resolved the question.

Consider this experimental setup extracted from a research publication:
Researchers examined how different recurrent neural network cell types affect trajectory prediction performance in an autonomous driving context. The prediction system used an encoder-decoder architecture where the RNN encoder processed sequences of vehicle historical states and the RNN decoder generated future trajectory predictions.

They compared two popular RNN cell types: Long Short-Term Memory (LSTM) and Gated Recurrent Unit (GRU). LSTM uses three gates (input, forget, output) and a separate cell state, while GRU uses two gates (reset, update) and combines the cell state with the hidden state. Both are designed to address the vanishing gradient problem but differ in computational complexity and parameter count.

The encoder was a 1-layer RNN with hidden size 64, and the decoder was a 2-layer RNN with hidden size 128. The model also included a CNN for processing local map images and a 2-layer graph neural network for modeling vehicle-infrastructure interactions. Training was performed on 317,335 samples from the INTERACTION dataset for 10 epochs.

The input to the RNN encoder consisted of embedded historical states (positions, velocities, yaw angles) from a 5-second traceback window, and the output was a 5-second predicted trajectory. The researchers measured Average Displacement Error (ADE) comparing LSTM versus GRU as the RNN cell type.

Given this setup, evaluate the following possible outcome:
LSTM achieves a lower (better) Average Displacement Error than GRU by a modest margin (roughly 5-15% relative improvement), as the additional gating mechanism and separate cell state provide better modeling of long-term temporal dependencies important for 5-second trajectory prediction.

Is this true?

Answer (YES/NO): NO